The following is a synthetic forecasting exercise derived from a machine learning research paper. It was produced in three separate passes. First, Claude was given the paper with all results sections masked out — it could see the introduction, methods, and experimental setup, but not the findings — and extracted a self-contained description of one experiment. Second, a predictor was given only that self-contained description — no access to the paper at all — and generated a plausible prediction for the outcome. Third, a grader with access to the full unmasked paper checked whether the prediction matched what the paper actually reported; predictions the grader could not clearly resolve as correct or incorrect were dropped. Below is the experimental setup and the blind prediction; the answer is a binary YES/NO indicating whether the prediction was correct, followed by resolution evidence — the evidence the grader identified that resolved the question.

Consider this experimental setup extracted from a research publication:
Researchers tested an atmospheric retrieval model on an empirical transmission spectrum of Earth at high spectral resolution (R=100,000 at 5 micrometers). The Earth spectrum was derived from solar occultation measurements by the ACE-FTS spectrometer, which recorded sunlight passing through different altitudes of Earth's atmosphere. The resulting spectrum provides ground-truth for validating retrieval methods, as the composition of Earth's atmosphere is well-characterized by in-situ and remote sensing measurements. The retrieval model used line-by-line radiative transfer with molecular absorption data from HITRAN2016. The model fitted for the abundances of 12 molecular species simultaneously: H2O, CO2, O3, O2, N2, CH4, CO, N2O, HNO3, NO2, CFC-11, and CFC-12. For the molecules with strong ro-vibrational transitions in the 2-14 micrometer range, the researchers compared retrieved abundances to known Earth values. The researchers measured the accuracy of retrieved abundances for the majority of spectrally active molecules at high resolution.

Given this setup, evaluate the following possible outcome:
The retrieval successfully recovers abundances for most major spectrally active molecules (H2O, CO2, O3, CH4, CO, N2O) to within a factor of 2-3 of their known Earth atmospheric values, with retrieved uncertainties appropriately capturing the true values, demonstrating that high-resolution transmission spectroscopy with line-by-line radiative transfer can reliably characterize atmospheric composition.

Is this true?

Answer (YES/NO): YES